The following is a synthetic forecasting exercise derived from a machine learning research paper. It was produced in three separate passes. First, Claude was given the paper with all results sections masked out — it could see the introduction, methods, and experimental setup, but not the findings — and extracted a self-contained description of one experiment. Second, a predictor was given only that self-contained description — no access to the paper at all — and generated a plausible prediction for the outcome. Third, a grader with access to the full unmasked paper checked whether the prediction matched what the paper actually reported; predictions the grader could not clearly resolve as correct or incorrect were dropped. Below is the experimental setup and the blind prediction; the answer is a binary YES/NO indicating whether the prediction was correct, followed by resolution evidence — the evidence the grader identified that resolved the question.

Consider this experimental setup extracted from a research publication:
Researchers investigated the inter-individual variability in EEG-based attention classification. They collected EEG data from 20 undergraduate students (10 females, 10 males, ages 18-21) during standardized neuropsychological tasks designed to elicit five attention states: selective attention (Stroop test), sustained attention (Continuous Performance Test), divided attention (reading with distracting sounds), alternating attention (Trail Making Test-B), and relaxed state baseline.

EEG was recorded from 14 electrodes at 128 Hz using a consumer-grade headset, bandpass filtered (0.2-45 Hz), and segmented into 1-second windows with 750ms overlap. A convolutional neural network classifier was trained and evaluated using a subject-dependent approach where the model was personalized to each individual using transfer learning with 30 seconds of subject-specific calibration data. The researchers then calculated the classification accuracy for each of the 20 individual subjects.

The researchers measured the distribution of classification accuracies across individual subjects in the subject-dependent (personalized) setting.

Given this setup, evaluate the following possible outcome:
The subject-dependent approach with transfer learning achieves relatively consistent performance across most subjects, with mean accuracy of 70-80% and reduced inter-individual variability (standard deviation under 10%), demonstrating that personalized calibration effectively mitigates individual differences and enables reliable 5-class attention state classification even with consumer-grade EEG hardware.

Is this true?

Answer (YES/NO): NO